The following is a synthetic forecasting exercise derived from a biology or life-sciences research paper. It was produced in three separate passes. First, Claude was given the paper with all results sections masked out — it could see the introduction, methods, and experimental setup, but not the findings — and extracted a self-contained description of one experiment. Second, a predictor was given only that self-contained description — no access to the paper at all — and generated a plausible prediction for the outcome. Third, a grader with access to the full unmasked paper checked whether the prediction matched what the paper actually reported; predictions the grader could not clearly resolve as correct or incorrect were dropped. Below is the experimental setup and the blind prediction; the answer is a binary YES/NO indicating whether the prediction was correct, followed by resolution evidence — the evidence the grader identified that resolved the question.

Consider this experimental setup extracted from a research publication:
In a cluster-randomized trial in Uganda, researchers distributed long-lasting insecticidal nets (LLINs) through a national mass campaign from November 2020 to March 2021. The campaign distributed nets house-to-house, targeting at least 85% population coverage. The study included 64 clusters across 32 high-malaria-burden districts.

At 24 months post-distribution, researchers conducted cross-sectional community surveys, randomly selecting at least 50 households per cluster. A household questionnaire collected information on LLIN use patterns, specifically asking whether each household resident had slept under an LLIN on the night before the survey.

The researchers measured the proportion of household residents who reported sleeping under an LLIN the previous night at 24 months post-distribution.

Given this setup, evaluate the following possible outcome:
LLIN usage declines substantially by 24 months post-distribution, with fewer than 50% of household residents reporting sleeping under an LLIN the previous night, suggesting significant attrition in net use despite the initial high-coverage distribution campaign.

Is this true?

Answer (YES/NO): NO